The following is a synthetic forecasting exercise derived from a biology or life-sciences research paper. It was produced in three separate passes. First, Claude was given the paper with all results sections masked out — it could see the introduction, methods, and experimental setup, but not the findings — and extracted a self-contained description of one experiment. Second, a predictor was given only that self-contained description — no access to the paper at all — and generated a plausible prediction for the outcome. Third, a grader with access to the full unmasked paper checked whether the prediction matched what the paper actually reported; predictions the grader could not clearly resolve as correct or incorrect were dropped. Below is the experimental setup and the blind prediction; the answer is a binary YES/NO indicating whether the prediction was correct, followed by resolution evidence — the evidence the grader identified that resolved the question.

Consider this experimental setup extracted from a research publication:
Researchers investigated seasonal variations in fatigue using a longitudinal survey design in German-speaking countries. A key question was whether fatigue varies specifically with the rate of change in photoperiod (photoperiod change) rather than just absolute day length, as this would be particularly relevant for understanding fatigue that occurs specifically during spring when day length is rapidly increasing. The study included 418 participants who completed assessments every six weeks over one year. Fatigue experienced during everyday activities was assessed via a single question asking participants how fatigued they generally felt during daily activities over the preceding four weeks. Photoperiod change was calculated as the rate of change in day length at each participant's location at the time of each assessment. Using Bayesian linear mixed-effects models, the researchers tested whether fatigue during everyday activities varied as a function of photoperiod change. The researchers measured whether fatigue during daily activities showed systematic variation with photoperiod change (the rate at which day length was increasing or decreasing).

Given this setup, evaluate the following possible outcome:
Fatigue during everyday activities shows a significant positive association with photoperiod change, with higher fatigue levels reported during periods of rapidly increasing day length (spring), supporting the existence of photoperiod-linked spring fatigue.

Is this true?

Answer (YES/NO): NO